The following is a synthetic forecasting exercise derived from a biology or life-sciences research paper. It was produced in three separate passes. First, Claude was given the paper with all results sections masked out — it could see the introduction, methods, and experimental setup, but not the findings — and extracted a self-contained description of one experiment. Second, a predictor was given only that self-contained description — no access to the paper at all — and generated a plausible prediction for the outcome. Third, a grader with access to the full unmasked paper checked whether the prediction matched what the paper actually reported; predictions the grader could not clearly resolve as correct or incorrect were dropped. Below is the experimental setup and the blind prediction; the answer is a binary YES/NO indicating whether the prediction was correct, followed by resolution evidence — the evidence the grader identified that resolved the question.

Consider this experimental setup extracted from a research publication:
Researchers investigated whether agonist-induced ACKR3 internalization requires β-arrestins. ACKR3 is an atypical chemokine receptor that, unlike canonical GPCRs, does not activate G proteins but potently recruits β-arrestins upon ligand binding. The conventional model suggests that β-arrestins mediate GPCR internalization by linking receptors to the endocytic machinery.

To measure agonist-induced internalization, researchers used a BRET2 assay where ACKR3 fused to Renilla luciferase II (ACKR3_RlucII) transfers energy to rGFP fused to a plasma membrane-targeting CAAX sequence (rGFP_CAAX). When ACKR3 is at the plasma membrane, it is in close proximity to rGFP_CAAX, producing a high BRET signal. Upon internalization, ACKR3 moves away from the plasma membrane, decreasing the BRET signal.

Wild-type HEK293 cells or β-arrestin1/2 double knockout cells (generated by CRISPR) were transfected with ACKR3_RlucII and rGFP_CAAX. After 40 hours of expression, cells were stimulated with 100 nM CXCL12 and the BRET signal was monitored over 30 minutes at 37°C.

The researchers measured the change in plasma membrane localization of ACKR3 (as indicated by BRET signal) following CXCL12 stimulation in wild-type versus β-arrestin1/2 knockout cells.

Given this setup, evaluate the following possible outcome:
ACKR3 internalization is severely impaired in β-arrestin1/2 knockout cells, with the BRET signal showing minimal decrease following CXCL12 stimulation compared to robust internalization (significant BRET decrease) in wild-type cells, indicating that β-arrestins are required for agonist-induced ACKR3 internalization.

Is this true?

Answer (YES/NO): NO